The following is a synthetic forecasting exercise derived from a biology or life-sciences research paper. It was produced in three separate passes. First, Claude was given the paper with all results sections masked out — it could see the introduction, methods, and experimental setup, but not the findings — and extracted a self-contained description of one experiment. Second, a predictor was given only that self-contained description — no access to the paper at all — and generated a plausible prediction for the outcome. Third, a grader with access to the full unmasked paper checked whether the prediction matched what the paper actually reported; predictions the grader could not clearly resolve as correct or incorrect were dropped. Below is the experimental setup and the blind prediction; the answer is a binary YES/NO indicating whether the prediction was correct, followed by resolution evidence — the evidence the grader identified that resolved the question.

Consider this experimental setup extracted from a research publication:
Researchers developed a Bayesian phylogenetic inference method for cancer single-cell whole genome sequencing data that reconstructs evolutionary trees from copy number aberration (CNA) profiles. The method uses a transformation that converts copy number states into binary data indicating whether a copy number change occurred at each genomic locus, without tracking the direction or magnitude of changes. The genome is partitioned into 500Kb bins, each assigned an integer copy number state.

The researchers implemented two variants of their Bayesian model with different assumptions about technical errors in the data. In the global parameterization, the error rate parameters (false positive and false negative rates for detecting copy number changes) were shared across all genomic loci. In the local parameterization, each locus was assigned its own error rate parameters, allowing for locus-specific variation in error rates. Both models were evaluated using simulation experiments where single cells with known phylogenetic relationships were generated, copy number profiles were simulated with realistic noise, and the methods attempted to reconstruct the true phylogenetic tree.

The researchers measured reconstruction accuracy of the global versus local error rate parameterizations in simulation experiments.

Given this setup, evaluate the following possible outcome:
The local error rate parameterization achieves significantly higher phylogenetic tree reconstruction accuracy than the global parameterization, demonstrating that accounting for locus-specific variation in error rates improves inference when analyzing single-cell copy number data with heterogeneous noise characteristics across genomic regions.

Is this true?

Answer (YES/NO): NO